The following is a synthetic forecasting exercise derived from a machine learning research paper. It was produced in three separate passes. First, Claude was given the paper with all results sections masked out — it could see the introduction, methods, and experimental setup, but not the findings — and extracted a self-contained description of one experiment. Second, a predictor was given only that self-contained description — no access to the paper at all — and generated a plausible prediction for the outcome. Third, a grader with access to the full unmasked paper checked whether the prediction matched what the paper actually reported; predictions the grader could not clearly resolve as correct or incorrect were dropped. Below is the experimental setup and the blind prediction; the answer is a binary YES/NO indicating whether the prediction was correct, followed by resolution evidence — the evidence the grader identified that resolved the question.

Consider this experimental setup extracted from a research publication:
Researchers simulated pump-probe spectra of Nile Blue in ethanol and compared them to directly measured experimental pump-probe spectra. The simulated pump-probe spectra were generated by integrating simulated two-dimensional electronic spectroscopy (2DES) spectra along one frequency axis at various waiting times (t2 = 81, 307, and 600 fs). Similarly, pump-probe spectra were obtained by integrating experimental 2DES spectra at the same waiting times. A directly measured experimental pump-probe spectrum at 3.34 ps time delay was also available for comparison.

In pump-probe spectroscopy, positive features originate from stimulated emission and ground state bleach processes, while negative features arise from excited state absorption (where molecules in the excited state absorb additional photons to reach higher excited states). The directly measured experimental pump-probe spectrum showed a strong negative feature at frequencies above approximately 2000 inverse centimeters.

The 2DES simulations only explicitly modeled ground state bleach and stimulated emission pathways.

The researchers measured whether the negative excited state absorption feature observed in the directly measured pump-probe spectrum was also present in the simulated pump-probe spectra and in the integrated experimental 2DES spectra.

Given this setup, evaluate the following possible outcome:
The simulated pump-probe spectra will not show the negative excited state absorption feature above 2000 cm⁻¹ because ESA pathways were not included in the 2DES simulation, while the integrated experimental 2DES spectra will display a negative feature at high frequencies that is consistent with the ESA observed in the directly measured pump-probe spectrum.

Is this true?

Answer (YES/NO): NO